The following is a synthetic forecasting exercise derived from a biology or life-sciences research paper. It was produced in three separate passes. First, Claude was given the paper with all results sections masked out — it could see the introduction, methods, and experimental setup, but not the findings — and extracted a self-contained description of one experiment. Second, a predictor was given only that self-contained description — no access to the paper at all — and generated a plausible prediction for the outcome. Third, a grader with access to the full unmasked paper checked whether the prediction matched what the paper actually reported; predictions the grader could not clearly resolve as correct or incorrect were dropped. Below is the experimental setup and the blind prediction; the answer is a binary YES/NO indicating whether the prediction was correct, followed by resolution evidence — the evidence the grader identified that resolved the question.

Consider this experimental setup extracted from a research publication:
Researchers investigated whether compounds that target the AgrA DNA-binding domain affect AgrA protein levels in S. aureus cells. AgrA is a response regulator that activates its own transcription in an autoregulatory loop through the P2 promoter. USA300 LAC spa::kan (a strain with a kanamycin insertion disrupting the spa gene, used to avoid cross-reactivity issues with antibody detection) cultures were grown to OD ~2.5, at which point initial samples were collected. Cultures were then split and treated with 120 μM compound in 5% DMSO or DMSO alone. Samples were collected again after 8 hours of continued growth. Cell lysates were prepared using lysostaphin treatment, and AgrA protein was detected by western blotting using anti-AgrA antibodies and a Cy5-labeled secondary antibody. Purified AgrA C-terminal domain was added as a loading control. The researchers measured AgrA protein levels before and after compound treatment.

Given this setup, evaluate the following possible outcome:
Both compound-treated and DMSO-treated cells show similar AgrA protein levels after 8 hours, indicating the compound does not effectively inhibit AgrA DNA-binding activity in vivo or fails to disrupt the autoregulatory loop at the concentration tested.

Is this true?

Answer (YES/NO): NO